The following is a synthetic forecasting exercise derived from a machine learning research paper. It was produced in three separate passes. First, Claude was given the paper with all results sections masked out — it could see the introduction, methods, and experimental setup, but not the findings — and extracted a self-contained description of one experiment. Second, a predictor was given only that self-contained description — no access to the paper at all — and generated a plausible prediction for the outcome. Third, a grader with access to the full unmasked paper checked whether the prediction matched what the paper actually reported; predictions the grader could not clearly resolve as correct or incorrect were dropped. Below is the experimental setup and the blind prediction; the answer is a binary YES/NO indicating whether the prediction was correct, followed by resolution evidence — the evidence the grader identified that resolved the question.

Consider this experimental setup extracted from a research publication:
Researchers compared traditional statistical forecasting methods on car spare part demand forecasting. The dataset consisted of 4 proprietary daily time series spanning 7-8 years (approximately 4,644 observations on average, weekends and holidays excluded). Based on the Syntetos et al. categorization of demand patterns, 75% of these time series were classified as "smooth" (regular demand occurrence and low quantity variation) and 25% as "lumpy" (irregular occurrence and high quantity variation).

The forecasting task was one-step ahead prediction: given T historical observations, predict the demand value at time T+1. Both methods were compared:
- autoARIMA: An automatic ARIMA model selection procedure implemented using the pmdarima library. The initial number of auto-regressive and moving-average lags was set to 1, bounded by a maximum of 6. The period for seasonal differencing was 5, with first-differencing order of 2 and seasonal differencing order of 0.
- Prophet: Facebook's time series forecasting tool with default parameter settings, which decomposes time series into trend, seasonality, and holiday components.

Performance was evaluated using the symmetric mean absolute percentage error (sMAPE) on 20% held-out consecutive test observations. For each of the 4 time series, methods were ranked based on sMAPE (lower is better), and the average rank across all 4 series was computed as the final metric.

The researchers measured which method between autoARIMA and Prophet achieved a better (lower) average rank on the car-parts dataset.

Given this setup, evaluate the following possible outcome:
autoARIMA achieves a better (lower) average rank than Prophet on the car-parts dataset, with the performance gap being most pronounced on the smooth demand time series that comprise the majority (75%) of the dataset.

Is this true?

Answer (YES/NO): NO